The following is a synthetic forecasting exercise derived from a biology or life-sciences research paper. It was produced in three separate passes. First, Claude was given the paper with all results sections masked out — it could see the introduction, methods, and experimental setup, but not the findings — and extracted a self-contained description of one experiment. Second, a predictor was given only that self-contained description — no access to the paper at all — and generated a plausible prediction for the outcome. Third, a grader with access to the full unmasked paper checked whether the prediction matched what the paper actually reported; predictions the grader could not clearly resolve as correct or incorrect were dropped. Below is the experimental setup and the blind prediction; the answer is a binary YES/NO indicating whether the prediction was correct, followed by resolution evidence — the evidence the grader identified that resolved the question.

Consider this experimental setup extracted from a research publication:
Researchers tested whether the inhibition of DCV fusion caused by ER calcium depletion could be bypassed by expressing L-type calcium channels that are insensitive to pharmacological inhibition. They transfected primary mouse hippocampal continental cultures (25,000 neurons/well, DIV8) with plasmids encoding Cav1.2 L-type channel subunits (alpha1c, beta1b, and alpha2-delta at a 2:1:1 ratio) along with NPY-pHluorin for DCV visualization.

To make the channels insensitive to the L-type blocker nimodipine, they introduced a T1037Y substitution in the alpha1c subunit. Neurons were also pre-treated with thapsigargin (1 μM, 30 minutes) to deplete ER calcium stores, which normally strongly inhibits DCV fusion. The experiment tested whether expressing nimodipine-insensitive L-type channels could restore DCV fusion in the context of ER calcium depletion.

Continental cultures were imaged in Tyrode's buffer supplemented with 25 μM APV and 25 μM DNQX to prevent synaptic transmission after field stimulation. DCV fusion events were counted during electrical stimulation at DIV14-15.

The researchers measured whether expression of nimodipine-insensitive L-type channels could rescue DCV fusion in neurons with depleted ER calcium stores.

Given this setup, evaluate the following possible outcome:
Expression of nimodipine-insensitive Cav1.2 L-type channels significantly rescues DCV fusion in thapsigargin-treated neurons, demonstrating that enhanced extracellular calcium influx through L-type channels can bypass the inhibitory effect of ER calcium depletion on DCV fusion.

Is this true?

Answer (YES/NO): NO